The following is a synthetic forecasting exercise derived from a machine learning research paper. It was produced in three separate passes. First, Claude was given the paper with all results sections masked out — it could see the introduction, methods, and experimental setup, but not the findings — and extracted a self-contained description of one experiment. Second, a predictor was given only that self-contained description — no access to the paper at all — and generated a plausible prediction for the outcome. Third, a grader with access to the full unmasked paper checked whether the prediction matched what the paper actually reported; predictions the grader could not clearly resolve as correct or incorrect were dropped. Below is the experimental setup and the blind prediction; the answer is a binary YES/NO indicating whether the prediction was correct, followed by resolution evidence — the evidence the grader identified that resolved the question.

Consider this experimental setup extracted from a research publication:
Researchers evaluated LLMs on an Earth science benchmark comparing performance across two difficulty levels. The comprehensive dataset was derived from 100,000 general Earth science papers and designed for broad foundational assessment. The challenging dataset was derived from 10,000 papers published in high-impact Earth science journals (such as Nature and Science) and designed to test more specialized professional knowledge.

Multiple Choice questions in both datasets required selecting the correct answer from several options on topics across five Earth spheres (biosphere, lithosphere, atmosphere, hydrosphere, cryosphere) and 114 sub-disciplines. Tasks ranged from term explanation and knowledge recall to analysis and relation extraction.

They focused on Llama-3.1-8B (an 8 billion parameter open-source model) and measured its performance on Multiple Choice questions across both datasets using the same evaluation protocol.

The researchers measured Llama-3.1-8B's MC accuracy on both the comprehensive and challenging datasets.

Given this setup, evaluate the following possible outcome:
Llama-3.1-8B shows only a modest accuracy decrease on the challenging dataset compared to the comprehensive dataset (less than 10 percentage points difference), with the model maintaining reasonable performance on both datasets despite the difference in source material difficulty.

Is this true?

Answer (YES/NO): NO